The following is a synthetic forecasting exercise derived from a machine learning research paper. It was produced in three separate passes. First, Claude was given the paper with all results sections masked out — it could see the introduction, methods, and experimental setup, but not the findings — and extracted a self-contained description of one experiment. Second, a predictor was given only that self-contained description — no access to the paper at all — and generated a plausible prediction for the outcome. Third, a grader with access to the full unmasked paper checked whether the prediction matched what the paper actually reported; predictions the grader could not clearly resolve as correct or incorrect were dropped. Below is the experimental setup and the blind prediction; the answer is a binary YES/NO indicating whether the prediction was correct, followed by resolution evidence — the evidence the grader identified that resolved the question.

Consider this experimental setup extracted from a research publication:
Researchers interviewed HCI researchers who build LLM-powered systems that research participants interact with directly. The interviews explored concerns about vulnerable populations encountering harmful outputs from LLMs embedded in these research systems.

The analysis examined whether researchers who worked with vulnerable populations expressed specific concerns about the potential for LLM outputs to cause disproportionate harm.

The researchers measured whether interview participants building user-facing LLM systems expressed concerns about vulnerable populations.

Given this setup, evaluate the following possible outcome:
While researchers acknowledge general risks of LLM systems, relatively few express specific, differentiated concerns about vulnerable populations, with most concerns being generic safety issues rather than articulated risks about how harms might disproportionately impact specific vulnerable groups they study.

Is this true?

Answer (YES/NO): NO